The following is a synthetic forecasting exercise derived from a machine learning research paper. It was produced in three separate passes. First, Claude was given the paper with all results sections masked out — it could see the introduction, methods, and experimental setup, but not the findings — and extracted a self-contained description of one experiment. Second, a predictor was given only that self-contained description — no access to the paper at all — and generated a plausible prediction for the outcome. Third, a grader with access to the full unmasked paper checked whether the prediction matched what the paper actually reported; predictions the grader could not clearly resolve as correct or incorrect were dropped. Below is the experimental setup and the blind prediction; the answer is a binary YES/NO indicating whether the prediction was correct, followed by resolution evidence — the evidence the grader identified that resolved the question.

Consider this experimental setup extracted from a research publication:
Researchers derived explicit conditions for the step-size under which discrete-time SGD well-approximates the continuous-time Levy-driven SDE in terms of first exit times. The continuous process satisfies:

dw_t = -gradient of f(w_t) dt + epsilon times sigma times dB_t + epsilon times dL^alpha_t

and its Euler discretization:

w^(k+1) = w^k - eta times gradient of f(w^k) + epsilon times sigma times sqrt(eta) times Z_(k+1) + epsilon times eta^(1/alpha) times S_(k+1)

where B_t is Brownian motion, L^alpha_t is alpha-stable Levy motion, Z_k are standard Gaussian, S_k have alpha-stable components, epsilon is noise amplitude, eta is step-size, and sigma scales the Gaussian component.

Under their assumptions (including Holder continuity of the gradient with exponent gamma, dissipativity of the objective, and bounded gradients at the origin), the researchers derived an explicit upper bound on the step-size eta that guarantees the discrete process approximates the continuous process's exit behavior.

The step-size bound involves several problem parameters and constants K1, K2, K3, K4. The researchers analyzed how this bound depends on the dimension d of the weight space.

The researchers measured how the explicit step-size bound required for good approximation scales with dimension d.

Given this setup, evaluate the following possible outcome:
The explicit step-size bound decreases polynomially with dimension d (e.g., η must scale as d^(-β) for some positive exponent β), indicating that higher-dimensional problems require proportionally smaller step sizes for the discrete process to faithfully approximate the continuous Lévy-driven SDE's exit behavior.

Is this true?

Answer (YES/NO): YES